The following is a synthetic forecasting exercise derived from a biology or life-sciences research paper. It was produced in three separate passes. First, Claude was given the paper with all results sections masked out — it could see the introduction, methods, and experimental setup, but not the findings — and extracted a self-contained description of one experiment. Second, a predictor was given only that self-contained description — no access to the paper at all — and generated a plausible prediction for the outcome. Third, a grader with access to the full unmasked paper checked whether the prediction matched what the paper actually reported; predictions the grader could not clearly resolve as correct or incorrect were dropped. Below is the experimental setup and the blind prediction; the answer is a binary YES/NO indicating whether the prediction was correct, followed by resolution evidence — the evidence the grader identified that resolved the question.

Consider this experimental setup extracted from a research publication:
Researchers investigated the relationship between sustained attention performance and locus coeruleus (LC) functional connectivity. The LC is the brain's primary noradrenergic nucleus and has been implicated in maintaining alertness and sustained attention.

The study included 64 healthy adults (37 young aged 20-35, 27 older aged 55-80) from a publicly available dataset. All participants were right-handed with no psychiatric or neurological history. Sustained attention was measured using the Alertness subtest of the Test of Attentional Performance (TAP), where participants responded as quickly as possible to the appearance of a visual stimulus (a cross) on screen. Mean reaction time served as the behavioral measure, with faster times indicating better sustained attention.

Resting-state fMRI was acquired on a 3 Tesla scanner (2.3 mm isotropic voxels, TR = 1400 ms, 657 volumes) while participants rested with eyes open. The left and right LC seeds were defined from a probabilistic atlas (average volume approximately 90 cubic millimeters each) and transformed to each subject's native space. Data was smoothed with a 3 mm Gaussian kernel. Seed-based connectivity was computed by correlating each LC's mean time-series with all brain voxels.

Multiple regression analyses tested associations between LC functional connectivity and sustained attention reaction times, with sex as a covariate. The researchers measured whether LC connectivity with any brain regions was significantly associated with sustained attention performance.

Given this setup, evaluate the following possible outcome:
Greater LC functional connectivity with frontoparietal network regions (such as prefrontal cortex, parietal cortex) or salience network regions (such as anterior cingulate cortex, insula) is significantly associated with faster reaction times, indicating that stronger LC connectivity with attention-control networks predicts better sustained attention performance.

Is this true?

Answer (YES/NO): NO